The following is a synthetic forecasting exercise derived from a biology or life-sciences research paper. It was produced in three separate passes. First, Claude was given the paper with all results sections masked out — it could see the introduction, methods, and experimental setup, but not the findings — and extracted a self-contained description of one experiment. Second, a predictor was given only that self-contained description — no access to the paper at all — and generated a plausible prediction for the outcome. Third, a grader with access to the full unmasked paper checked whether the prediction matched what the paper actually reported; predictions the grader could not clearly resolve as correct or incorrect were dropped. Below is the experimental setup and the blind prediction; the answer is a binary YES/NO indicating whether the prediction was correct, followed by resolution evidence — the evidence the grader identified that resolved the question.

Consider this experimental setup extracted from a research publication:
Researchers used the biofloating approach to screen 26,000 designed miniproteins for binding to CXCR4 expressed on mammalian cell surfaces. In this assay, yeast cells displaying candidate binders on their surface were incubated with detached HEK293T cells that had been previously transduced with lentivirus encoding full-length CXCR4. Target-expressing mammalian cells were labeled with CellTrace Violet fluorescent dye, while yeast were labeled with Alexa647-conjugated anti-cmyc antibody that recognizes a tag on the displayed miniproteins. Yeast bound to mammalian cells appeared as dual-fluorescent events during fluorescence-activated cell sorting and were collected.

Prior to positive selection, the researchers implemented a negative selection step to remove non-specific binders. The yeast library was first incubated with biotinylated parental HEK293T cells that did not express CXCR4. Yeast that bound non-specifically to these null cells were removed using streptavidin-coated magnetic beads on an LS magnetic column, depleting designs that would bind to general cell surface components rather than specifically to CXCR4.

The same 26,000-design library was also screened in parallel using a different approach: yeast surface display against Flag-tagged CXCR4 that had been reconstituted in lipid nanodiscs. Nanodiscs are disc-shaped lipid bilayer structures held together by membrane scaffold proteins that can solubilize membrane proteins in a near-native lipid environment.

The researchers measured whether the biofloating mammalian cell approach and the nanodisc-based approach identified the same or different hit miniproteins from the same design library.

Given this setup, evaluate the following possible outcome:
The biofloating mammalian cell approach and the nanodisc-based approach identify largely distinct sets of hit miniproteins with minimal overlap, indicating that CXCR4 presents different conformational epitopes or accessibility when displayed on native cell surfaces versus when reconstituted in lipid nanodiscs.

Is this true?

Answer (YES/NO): NO